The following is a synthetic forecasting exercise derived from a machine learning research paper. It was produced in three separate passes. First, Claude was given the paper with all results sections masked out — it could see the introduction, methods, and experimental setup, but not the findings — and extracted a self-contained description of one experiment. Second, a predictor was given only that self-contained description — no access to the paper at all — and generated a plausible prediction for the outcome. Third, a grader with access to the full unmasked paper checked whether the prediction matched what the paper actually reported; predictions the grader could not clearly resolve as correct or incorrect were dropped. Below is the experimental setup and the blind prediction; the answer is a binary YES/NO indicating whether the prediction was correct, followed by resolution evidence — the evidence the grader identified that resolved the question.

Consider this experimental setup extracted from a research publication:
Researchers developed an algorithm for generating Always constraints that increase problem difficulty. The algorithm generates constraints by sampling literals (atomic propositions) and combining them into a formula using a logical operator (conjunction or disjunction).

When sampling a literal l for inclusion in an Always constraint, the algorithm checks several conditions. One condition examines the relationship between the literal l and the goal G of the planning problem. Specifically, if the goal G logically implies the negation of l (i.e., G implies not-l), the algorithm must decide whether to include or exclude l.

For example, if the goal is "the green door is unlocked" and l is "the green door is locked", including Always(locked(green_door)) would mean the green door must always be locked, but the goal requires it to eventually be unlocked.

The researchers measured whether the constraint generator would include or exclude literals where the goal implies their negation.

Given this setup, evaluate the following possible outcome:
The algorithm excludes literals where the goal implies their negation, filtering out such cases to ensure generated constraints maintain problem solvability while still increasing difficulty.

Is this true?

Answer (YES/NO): YES